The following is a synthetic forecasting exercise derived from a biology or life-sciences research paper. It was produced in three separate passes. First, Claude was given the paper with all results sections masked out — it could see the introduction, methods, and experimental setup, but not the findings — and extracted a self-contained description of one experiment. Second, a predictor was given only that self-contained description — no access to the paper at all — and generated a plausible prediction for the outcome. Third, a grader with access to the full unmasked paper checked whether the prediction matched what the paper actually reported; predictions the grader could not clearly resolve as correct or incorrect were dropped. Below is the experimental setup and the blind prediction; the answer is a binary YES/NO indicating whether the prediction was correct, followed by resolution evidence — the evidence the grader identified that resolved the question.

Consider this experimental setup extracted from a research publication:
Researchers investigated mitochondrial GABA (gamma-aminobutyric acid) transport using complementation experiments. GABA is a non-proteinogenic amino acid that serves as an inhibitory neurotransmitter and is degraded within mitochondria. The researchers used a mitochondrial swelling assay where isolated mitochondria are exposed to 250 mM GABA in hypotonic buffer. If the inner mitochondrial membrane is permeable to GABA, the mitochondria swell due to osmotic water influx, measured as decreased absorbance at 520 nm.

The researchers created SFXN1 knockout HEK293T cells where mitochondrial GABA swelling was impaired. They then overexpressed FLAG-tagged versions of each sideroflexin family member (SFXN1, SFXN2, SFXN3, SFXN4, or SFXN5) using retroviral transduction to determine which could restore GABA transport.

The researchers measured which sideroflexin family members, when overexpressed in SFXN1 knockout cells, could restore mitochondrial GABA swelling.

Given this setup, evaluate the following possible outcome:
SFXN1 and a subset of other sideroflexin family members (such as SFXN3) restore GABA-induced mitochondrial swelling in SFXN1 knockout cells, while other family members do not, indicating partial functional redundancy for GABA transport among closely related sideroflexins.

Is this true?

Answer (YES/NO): NO